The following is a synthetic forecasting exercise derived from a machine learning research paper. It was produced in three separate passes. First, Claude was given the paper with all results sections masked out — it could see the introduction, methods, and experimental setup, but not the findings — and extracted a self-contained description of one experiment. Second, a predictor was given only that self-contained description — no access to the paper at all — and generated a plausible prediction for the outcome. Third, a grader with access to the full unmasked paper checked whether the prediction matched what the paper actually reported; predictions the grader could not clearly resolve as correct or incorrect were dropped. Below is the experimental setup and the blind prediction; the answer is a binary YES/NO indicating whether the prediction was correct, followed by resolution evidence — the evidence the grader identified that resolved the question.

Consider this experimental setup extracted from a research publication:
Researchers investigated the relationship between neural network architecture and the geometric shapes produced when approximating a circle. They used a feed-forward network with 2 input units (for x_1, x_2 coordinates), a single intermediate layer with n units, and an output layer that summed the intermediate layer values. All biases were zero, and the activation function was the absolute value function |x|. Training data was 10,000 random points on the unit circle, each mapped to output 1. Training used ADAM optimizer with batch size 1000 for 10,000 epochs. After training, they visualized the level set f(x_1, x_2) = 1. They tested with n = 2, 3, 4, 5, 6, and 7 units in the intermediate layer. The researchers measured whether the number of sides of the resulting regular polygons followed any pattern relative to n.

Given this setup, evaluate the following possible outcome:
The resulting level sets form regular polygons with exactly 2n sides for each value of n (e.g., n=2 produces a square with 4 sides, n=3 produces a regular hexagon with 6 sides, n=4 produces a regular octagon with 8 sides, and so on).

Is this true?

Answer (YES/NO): YES